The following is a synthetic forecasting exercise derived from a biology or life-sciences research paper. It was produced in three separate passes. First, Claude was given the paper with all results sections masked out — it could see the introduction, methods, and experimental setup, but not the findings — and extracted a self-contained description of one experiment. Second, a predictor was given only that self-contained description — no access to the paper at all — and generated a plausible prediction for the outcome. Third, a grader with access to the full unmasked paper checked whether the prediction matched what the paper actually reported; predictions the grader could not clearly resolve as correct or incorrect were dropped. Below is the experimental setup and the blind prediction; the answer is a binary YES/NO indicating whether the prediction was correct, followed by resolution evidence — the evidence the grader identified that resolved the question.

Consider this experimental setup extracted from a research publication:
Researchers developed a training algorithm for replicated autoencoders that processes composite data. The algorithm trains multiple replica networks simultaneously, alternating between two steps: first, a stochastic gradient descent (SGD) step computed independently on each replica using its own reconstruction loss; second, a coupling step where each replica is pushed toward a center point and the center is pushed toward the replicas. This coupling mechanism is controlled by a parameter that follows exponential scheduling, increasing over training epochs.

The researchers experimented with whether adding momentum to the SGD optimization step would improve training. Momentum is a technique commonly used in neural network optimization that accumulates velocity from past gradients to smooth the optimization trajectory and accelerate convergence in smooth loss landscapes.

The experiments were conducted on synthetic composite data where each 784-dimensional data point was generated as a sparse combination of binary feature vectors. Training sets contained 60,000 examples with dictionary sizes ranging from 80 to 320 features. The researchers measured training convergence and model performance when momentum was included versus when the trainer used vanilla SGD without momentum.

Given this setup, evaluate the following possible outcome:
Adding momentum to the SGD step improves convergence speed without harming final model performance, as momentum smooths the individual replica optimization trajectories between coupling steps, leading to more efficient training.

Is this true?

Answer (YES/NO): NO